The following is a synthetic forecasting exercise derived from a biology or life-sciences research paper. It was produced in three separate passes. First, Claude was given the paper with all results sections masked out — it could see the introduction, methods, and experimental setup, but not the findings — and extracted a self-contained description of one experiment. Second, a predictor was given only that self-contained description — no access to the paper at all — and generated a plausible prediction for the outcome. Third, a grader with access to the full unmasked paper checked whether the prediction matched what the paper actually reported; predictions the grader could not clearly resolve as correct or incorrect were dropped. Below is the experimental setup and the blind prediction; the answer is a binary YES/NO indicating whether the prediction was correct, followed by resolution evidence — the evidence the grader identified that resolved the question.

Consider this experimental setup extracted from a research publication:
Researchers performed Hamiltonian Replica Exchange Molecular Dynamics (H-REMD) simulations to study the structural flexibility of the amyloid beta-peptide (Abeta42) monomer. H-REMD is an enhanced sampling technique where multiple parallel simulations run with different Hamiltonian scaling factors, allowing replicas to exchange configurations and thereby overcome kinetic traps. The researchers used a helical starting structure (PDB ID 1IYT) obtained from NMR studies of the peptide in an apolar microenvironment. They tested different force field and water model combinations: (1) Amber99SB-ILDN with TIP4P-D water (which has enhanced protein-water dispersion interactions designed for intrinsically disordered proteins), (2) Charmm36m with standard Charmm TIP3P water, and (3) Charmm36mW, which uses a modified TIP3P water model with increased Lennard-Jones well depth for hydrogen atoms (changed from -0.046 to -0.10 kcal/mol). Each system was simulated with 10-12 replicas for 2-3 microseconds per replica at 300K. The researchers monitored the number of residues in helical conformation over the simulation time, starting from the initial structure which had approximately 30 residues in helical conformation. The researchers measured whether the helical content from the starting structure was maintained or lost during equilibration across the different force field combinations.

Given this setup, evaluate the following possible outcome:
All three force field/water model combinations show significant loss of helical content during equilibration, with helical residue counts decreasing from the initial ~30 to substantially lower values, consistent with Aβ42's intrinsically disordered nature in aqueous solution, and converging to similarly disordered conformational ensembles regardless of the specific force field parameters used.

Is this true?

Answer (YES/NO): NO